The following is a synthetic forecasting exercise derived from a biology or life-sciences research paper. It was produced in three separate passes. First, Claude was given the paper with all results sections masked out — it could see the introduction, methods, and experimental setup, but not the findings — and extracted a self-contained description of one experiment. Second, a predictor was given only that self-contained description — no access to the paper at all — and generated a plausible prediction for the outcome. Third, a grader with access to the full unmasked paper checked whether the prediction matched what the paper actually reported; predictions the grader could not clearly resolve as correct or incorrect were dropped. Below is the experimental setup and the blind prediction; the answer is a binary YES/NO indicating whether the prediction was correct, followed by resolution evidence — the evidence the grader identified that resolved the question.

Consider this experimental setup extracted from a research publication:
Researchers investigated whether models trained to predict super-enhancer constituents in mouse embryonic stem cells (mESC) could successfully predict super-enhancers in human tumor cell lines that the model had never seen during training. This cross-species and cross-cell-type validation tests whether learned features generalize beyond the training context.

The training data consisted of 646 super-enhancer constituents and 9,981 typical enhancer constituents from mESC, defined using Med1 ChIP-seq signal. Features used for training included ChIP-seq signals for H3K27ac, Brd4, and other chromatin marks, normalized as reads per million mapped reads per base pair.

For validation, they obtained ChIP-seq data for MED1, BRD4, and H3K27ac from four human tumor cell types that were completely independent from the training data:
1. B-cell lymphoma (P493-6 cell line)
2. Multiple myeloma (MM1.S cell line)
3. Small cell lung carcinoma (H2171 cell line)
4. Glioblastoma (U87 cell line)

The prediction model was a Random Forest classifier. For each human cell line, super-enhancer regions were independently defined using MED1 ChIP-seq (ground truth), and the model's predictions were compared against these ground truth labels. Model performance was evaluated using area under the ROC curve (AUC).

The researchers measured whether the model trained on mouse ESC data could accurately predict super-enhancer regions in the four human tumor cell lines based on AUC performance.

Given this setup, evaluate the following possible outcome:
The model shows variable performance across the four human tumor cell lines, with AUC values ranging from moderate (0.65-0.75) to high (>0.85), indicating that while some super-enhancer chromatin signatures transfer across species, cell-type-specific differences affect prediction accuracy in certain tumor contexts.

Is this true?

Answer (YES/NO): NO